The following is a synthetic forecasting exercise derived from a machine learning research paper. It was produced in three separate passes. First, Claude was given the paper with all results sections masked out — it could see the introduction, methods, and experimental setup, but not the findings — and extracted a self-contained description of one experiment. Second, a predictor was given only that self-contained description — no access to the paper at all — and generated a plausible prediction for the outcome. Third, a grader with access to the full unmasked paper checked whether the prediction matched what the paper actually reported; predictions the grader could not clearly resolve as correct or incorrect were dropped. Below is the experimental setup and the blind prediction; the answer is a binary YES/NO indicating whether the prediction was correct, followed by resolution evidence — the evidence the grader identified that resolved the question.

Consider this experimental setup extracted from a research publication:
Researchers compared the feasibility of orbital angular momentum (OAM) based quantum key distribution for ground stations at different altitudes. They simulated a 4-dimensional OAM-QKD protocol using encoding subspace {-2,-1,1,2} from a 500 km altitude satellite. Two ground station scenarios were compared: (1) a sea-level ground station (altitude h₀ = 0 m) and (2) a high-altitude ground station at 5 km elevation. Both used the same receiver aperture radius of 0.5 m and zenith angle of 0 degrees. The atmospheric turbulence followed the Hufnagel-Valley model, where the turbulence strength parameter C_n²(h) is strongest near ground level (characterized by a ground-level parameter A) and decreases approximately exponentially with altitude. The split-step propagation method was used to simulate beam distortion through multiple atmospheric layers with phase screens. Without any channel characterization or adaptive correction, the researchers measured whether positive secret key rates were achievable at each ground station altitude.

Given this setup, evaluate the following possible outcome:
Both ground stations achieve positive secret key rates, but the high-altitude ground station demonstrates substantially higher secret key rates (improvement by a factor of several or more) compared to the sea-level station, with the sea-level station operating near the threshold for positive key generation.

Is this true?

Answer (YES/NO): NO